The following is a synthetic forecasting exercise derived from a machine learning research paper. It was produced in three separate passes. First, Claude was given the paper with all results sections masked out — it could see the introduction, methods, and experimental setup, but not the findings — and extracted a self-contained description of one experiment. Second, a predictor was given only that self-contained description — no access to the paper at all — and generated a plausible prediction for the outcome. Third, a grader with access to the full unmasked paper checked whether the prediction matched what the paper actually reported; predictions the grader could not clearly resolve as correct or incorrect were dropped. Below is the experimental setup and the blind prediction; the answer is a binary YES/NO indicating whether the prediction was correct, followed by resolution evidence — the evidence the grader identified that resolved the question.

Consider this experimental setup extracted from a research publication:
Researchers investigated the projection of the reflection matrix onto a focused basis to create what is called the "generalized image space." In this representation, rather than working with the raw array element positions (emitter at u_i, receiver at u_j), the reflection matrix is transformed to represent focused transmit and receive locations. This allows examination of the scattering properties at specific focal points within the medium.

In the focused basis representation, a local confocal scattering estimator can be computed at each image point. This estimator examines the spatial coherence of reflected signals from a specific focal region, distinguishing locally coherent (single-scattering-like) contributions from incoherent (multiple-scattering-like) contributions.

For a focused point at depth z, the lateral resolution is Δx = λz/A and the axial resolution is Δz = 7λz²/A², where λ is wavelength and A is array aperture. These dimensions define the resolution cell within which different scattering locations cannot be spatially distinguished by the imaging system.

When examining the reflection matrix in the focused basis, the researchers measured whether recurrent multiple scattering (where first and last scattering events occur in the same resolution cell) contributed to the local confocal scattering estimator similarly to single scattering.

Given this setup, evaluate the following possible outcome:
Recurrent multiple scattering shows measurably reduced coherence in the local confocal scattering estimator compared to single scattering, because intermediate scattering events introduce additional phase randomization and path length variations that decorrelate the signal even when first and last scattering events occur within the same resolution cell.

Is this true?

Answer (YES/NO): NO